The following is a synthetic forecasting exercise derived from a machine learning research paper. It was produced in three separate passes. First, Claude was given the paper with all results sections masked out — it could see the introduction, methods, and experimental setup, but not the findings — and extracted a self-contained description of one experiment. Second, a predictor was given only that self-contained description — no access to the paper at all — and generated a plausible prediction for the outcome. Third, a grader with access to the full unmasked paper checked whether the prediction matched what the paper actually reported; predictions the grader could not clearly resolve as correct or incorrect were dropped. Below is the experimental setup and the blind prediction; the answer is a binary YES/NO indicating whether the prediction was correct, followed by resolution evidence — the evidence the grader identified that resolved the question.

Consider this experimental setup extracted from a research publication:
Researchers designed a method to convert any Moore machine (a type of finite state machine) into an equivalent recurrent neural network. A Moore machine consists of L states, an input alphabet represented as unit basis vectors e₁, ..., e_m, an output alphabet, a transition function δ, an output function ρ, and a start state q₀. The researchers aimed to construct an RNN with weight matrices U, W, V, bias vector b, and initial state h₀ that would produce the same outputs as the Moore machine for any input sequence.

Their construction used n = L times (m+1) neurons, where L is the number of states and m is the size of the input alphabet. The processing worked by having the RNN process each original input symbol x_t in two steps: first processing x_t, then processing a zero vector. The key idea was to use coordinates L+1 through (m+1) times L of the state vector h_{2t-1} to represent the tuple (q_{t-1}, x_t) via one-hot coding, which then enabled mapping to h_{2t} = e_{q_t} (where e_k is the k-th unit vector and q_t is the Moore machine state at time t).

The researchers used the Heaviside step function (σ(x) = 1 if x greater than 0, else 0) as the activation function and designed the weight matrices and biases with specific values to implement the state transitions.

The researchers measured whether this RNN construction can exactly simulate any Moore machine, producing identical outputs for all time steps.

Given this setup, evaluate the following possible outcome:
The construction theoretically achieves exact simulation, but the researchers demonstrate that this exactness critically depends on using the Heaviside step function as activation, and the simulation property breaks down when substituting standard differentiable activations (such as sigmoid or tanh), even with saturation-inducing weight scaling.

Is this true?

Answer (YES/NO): NO